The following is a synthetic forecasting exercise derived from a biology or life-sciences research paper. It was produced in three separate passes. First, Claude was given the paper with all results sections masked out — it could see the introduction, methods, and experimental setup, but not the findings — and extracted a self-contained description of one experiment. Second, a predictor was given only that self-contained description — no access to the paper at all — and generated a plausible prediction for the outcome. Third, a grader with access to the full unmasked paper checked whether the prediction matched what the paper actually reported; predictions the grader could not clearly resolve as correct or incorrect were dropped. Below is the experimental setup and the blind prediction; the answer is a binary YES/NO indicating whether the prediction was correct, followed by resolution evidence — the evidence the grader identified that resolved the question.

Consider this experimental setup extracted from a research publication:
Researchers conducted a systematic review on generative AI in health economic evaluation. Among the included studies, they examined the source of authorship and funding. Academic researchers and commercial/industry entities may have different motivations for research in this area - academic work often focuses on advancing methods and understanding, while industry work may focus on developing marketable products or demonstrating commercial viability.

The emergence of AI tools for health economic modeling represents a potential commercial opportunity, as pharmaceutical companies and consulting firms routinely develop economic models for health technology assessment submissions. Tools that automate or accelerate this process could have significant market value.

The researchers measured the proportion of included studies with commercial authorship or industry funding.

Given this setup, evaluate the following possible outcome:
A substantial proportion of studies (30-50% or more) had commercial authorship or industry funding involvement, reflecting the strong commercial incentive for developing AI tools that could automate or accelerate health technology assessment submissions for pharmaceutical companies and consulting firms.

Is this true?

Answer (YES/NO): YES